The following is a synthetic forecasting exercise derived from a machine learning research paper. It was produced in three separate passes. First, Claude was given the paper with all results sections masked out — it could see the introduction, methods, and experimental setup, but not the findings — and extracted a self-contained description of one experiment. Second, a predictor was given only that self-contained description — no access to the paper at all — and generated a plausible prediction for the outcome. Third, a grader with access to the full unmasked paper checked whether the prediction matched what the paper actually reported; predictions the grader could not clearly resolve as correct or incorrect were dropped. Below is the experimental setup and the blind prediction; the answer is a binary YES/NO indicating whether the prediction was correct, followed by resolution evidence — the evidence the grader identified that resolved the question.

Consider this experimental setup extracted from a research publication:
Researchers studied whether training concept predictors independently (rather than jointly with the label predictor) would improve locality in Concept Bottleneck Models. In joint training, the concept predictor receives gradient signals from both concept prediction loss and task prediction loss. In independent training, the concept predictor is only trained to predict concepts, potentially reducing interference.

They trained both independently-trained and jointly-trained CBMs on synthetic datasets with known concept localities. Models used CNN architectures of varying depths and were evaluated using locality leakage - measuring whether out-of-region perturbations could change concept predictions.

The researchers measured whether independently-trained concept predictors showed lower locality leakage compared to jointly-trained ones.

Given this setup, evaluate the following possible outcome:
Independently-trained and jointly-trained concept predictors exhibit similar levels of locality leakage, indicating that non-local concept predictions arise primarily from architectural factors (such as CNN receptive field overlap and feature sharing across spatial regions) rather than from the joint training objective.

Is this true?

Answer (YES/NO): YES